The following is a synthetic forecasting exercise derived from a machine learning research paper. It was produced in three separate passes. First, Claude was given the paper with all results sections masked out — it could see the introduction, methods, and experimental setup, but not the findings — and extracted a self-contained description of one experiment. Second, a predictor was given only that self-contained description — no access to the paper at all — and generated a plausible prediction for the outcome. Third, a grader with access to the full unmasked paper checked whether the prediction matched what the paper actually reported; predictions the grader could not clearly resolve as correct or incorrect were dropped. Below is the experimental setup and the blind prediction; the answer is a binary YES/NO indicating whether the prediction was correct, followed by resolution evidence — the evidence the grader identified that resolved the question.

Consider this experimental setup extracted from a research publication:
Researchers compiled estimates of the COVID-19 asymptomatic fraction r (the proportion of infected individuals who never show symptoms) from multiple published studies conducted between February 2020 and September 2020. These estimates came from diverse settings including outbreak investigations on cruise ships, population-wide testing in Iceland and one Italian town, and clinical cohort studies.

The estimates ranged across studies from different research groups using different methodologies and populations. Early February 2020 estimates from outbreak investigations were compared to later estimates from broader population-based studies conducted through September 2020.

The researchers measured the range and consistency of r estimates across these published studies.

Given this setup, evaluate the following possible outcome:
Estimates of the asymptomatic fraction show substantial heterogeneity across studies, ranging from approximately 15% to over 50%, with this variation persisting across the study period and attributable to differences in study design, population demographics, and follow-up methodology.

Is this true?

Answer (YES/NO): NO